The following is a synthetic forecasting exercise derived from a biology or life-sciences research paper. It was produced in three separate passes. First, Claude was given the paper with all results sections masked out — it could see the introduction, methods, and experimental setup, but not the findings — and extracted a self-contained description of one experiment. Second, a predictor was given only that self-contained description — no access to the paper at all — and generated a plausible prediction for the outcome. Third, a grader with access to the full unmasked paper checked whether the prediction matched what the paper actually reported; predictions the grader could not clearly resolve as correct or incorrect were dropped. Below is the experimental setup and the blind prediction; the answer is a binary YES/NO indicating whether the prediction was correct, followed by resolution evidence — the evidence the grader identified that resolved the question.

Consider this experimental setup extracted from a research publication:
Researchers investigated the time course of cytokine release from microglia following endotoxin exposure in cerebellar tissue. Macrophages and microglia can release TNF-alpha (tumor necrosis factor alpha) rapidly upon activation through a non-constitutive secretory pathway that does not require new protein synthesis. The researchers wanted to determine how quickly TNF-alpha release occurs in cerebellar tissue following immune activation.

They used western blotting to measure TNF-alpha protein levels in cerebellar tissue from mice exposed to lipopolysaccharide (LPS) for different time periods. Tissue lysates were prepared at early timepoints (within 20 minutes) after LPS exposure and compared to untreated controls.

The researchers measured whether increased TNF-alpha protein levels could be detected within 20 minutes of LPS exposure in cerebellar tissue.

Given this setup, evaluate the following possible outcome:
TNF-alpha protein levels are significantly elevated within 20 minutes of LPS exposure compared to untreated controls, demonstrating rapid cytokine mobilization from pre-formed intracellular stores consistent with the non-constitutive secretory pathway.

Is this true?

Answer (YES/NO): YES